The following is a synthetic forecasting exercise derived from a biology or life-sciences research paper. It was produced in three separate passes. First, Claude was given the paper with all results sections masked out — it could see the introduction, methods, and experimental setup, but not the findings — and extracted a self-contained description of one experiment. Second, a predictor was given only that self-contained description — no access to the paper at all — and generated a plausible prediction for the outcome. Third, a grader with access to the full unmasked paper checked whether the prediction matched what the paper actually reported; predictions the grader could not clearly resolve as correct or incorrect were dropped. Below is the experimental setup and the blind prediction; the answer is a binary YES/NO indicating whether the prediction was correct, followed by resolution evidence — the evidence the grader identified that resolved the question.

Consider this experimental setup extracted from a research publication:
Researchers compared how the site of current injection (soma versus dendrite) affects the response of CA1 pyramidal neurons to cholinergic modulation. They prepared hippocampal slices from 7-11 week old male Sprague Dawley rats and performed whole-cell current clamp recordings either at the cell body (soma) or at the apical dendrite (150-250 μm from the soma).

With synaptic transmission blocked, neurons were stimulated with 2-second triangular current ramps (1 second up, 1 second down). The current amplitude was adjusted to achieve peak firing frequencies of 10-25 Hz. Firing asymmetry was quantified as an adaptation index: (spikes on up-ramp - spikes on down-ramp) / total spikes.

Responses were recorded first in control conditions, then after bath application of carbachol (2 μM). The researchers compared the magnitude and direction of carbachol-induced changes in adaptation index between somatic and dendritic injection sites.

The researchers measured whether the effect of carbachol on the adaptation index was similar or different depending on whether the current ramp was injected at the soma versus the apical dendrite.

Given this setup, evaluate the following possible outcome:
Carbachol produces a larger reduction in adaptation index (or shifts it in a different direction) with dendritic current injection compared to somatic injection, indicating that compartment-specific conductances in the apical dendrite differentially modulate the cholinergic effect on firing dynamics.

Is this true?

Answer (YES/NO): NO